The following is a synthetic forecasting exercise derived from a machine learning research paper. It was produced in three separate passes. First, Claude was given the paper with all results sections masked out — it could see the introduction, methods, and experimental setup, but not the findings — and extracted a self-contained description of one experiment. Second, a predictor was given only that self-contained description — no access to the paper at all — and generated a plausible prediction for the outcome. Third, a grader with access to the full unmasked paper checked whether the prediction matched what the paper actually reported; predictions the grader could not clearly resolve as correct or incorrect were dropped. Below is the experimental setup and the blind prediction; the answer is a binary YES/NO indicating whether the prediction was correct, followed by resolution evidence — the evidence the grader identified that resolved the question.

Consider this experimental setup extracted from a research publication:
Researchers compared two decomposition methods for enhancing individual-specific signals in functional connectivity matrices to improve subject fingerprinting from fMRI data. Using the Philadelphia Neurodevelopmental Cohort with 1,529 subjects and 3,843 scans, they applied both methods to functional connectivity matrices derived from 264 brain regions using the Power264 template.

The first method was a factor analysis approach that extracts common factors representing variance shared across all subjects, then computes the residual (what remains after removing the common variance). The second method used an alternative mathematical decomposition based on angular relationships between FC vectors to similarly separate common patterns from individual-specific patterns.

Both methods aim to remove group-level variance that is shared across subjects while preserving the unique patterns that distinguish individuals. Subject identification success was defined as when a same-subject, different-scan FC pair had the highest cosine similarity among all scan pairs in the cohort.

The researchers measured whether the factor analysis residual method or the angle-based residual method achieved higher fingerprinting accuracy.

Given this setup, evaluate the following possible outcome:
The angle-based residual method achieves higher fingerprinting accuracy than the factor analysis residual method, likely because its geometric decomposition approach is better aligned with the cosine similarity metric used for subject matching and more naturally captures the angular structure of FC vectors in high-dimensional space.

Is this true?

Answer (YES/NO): YES